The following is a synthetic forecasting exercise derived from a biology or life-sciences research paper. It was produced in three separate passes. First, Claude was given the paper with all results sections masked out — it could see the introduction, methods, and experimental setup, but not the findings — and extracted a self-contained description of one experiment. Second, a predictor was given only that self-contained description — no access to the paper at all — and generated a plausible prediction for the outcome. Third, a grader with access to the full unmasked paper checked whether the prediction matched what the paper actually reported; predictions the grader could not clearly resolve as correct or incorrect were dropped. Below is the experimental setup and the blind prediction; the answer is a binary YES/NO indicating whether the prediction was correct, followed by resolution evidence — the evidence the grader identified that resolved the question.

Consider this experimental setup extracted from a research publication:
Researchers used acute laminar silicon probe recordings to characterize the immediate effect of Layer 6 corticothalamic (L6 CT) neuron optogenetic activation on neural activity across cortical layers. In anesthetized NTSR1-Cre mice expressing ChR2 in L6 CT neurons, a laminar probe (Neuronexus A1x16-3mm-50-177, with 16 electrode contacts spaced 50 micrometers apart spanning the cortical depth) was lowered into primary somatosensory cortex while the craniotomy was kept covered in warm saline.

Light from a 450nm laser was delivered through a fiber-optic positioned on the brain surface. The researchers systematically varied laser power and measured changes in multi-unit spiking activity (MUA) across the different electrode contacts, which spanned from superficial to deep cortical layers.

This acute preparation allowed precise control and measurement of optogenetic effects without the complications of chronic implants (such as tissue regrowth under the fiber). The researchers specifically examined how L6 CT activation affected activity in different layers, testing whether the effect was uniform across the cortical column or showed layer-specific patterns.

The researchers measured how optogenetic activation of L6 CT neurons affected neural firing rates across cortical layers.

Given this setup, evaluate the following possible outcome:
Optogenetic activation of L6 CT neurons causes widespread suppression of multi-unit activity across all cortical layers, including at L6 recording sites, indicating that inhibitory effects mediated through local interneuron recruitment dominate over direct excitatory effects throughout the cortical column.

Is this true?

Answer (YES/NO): NO